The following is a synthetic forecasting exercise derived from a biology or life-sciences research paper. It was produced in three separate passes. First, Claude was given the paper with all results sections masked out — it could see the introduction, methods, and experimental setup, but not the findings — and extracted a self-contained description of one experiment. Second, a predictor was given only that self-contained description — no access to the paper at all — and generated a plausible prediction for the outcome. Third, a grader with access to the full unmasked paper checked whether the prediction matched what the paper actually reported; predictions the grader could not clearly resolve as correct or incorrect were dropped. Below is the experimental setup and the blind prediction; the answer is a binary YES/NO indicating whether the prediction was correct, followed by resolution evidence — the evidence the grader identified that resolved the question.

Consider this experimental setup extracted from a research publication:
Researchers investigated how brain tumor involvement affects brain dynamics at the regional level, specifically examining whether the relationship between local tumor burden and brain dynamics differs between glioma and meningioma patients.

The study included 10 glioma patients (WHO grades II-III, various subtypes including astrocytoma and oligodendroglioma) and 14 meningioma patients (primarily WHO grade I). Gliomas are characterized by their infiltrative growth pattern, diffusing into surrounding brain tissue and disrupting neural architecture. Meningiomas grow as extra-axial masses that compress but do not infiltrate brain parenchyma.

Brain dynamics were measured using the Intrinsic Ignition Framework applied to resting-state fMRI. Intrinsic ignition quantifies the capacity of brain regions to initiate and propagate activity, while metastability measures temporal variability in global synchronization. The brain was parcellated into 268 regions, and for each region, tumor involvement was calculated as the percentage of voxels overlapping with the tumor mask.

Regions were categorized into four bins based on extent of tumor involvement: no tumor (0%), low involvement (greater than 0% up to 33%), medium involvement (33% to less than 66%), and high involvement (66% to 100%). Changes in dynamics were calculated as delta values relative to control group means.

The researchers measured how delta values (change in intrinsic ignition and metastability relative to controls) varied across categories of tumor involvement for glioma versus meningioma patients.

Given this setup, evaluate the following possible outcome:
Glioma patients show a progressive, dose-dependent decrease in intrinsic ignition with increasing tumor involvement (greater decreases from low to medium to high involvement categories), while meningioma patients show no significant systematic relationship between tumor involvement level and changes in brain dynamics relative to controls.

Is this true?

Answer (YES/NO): NO